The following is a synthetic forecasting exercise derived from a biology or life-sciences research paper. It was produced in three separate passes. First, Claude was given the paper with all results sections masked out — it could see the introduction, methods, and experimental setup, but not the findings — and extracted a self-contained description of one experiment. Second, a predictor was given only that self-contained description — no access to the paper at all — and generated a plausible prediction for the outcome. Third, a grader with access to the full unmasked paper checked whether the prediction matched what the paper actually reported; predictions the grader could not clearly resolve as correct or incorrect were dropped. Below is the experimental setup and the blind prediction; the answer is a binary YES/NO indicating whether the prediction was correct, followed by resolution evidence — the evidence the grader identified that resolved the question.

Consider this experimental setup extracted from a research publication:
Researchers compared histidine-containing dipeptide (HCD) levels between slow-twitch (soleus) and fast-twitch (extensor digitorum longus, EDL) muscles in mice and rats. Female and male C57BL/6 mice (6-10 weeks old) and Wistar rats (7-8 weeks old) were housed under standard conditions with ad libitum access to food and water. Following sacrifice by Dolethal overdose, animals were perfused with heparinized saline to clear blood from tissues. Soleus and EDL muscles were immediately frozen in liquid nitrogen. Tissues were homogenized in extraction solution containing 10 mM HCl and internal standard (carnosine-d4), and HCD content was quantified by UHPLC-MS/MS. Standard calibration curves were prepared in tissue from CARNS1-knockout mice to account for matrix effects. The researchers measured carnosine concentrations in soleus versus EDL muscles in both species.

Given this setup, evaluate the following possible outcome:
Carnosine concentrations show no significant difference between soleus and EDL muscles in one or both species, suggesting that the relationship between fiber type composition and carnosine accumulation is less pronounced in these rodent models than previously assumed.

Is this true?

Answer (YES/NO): NO